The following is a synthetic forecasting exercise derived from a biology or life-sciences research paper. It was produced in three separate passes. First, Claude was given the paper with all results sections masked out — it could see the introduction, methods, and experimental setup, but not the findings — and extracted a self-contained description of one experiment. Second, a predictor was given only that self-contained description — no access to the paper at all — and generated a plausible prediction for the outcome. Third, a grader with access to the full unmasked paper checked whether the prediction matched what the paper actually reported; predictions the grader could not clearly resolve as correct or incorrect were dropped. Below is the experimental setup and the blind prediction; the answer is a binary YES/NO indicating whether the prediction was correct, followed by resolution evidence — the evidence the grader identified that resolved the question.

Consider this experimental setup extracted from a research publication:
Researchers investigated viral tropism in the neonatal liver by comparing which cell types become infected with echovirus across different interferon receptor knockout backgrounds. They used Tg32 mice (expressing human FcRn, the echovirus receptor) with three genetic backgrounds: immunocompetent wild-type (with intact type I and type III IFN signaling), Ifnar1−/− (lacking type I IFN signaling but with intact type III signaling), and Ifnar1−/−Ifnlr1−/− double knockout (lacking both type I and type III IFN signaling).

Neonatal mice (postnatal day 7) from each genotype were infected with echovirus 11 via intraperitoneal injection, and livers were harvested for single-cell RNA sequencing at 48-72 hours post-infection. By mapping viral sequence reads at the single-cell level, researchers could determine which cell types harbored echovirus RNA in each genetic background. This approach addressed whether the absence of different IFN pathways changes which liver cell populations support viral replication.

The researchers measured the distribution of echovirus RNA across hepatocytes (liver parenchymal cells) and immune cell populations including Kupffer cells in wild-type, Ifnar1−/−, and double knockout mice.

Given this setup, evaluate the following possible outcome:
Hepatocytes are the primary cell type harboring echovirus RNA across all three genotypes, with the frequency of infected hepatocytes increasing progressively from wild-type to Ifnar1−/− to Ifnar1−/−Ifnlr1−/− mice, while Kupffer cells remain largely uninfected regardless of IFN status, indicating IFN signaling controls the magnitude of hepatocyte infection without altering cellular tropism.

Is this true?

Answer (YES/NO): NO